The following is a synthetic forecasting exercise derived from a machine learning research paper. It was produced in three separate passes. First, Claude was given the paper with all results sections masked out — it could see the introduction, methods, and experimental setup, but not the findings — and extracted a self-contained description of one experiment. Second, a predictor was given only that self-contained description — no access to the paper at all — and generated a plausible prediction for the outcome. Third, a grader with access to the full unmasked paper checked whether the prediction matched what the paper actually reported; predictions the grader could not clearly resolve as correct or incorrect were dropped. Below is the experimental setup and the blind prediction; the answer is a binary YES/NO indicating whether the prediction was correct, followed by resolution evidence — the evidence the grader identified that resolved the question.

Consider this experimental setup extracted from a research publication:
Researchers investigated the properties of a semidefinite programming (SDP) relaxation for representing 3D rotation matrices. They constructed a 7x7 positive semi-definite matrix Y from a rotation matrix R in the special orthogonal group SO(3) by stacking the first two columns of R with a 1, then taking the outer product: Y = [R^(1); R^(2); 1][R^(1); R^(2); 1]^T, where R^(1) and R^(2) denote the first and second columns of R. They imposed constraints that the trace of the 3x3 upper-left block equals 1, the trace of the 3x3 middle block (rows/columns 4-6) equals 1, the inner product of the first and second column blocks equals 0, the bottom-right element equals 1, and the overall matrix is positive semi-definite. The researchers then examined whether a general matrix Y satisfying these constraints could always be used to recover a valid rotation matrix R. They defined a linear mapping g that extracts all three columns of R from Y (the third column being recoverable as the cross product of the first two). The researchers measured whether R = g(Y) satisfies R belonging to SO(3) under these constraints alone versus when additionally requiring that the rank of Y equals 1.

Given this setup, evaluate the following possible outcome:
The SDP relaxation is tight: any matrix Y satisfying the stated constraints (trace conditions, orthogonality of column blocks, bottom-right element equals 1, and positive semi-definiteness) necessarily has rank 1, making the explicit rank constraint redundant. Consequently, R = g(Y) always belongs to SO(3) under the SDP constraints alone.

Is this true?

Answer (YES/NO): NO